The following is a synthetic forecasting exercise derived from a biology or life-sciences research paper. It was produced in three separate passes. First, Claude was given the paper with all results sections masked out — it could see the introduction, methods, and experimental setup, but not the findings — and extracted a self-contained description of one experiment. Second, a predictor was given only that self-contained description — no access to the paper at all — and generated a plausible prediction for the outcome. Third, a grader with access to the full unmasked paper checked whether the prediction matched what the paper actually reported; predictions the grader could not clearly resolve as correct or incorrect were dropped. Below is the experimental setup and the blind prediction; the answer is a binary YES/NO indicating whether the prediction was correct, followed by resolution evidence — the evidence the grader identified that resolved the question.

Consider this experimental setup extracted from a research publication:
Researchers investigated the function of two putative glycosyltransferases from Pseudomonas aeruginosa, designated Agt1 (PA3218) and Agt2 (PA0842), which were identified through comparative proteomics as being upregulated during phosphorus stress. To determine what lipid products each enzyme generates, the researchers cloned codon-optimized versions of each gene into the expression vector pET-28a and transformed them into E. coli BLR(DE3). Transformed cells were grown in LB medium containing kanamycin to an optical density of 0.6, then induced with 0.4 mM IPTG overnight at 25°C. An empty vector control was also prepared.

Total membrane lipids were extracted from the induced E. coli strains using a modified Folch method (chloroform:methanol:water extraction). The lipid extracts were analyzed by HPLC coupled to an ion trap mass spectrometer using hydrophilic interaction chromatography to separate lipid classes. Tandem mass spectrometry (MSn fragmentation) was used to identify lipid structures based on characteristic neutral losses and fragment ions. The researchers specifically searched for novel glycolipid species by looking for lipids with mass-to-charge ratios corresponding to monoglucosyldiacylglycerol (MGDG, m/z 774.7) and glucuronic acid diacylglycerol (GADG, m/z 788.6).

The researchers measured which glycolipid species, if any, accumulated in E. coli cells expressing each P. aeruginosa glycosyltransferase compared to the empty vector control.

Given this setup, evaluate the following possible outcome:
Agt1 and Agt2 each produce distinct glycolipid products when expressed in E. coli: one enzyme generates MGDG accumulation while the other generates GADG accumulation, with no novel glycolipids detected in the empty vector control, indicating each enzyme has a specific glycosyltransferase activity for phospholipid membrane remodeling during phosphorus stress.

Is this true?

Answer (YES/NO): YES